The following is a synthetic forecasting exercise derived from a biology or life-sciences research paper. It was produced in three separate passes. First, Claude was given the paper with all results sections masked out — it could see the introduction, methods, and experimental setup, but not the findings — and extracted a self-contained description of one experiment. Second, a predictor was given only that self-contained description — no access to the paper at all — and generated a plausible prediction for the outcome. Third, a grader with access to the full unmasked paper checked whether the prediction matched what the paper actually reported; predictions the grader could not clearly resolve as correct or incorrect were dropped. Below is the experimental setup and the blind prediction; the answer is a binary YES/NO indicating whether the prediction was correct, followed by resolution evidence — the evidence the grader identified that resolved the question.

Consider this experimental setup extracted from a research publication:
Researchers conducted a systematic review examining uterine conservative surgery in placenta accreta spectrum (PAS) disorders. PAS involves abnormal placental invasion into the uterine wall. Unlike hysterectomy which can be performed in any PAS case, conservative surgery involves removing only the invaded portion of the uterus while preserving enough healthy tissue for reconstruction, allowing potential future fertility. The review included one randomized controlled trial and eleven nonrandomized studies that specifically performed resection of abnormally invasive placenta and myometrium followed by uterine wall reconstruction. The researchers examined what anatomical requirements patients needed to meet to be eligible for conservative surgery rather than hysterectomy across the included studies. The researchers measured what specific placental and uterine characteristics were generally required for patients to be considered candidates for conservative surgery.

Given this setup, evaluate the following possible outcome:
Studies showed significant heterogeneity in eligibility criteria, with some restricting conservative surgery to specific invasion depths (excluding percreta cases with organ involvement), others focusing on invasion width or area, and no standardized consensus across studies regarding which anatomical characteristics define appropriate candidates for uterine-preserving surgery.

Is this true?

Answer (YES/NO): NO